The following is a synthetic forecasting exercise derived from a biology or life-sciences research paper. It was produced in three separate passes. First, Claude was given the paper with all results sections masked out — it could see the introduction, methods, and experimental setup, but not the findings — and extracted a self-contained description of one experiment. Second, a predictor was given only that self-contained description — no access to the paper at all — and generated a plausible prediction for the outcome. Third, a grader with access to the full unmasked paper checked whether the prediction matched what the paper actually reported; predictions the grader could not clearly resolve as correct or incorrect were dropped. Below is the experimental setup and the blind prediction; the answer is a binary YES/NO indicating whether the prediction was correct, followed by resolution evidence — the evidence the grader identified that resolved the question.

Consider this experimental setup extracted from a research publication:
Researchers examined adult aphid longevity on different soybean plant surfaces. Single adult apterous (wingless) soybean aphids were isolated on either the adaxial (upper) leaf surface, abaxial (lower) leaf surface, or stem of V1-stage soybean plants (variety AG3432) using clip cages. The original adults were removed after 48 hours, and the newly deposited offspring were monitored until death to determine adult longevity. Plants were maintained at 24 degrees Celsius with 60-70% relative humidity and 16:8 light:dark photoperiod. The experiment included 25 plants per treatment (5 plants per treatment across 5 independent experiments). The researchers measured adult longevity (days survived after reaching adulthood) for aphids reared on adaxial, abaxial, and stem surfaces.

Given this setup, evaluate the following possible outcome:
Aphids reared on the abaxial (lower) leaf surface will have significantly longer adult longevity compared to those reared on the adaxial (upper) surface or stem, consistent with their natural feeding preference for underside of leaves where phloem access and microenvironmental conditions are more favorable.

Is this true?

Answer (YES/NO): NO